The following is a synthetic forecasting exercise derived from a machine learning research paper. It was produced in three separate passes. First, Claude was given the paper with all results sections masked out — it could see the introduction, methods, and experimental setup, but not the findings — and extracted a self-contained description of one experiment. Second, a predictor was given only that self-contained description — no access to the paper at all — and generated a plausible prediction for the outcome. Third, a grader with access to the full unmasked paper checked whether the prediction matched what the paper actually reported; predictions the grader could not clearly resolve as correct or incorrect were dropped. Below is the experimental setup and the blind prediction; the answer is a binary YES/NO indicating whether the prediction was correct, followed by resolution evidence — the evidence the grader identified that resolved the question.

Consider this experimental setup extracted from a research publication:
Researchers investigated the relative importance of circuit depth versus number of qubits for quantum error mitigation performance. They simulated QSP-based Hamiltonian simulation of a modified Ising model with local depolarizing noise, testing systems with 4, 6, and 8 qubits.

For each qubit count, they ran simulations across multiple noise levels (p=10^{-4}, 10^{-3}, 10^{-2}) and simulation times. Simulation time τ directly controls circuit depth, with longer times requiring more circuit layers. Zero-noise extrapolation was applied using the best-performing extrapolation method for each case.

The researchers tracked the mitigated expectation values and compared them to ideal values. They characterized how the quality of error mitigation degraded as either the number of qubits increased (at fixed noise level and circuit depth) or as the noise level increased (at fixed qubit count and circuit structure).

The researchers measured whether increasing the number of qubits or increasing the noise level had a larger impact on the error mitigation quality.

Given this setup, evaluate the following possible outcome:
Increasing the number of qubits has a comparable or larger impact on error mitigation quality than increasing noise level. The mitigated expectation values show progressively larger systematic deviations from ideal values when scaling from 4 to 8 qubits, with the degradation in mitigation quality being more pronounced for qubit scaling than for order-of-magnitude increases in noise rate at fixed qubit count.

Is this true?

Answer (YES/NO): NO